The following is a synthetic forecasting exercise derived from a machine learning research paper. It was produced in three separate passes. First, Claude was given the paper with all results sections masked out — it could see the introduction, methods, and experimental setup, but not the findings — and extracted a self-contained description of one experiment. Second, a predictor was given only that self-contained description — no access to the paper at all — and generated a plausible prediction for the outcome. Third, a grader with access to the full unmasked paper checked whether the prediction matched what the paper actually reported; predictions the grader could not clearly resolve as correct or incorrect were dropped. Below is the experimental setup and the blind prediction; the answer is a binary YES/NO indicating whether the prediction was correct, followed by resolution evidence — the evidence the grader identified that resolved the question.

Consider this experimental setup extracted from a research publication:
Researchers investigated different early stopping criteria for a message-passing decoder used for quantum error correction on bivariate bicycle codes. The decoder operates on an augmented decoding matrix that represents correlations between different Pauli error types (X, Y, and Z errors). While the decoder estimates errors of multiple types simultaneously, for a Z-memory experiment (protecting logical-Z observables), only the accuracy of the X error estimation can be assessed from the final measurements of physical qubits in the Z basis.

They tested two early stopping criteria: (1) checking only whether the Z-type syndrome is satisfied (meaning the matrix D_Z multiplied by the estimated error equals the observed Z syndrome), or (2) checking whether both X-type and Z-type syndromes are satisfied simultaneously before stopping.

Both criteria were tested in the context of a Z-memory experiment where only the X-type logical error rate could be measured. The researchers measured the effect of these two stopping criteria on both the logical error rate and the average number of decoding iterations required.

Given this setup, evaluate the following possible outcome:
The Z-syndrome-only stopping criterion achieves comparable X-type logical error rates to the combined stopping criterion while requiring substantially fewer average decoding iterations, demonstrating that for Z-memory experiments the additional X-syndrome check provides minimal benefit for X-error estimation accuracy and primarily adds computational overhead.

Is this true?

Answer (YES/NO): YES